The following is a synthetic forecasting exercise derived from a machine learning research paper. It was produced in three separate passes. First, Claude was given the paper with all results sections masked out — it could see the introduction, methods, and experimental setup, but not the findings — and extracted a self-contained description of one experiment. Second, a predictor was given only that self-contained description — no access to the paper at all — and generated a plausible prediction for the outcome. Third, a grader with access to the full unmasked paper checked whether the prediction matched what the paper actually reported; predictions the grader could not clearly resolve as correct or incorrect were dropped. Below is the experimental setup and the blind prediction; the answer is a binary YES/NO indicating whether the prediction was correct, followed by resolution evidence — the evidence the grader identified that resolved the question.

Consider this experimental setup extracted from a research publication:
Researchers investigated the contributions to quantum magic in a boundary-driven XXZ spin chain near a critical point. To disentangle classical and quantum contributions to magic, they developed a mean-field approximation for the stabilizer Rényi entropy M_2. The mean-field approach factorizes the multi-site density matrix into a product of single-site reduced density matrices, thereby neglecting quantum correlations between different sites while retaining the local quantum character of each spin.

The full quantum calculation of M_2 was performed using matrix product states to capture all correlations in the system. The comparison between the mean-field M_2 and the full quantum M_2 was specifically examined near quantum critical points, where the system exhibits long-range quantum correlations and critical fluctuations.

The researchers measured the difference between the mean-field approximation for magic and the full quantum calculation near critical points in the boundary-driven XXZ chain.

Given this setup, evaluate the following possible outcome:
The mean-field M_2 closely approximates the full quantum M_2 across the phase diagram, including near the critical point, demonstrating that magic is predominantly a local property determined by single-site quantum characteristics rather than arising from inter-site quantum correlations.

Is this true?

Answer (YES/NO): NO